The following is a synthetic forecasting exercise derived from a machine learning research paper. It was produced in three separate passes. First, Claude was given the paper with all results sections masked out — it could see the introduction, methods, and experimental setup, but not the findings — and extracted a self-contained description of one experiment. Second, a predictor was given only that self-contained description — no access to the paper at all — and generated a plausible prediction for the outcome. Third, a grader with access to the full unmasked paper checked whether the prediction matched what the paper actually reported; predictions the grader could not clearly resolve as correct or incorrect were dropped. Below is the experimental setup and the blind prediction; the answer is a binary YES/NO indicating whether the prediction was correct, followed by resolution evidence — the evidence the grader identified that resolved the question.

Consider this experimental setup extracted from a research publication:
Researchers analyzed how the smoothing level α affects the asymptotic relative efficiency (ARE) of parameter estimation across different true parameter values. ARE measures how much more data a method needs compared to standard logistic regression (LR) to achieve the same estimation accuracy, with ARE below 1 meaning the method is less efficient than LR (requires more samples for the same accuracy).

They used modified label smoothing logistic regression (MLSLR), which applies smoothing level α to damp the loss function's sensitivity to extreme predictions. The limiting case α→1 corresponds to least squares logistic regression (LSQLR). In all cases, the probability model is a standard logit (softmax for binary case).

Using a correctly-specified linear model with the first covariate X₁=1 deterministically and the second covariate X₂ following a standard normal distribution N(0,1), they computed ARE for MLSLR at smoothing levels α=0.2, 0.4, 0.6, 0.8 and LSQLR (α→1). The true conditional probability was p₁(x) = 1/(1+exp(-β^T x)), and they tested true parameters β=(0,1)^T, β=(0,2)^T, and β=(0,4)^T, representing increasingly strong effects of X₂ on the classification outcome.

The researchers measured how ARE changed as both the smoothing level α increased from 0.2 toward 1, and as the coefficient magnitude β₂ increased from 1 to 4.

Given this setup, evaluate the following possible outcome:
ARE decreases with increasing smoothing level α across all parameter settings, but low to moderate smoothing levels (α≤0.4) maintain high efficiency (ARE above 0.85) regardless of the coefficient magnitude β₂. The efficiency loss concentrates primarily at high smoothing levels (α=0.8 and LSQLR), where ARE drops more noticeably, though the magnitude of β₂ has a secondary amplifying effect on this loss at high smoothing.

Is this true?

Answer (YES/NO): NO